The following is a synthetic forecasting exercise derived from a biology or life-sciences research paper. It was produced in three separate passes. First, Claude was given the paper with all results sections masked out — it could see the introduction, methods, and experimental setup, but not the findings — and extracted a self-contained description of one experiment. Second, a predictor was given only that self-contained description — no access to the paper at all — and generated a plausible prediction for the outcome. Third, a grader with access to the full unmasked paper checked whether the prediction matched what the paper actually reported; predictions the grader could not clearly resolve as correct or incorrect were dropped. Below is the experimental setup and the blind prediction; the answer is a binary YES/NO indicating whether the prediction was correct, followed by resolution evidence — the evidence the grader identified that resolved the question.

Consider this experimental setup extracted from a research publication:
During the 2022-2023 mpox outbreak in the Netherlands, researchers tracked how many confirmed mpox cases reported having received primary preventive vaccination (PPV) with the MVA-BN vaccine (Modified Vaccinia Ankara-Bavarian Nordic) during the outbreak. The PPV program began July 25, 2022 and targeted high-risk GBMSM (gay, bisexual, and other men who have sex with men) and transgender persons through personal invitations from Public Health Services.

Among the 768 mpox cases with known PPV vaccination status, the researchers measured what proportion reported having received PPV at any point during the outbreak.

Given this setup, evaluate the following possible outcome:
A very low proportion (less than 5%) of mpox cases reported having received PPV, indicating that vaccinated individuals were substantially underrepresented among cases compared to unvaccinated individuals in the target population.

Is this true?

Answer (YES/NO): NO